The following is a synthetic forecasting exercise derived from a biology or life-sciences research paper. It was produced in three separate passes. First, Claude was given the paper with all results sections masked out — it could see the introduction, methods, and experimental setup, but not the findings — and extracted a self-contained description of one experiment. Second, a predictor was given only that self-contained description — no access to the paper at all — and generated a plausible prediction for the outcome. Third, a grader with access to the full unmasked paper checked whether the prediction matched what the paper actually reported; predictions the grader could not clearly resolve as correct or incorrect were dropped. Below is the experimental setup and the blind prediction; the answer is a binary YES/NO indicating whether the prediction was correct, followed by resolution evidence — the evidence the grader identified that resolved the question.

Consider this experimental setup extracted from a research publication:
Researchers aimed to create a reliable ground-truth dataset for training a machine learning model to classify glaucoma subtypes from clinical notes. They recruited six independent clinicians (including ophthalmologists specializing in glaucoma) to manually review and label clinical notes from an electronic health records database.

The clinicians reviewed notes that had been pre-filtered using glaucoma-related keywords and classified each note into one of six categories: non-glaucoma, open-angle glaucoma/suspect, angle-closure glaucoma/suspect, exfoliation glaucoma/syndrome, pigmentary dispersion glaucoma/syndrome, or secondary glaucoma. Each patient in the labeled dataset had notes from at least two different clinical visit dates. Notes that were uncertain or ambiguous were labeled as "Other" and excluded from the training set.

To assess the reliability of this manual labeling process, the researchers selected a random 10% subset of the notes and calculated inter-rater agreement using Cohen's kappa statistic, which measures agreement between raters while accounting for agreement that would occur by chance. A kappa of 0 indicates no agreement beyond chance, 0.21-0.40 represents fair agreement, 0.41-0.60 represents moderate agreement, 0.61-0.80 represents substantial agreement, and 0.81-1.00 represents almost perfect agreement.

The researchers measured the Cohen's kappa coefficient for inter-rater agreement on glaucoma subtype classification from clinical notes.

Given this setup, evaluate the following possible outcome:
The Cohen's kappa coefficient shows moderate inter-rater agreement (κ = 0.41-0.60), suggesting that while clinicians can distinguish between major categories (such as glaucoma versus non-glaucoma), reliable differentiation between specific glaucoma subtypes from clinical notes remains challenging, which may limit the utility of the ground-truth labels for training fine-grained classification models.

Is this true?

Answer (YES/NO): NO